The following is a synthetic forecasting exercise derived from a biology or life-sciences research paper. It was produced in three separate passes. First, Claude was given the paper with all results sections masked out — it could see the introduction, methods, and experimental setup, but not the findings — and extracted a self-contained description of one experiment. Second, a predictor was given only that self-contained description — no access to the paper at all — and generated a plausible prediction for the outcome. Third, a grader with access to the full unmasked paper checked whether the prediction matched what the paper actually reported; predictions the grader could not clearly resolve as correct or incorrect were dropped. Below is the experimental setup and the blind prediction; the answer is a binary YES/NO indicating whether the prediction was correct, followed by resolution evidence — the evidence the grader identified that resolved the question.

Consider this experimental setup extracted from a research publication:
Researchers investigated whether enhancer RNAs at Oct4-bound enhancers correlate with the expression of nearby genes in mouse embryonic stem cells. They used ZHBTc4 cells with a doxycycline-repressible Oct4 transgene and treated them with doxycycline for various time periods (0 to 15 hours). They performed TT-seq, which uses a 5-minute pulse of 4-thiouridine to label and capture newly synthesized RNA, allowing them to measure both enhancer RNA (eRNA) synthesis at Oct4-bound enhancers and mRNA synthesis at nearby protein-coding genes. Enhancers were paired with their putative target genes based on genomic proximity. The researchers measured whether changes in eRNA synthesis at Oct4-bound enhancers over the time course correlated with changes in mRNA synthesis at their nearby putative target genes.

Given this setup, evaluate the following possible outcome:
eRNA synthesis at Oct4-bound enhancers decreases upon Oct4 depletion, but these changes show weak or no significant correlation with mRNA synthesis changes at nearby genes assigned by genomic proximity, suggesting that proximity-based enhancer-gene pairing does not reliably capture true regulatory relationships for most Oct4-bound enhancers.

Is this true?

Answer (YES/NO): NO